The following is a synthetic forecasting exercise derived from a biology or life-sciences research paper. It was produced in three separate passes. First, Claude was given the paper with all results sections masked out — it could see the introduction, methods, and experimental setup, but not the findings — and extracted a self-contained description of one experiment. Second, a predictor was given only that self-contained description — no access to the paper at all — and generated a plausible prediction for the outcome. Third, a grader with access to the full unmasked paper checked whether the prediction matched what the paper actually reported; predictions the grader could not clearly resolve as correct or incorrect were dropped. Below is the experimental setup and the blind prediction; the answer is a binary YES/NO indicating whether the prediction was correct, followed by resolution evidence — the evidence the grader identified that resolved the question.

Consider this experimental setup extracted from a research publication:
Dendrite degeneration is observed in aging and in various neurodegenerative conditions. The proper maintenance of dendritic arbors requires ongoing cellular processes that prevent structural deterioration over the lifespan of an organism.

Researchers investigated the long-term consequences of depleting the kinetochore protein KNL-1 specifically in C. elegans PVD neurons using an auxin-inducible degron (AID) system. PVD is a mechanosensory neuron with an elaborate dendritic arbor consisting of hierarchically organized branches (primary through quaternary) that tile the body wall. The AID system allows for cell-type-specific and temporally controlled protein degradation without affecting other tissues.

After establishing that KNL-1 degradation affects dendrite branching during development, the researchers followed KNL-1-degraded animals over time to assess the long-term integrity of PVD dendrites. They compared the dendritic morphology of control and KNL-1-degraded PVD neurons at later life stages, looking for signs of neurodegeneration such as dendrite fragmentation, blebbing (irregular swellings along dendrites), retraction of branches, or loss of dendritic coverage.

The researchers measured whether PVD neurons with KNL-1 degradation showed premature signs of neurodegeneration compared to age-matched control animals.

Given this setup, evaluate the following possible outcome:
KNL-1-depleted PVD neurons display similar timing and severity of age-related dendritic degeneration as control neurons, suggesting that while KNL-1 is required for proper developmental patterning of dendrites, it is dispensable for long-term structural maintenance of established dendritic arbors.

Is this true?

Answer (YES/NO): NO